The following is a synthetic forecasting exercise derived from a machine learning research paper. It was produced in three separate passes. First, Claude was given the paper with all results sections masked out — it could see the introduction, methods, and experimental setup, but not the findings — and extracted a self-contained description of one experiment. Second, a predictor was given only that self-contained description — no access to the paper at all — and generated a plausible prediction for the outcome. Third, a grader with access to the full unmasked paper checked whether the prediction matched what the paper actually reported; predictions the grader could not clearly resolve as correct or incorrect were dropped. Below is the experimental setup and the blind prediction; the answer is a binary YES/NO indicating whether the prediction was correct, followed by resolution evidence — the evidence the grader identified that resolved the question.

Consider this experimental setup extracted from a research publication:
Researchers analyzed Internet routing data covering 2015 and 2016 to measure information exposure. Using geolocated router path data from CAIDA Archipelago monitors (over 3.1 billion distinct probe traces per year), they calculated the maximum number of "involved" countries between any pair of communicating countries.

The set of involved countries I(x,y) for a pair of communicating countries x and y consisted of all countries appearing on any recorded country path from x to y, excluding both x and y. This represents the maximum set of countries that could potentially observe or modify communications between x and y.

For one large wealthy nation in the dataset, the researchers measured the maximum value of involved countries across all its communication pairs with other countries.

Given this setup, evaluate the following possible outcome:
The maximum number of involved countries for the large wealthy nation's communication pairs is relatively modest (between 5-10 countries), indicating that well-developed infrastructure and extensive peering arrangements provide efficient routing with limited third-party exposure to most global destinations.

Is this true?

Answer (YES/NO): NO